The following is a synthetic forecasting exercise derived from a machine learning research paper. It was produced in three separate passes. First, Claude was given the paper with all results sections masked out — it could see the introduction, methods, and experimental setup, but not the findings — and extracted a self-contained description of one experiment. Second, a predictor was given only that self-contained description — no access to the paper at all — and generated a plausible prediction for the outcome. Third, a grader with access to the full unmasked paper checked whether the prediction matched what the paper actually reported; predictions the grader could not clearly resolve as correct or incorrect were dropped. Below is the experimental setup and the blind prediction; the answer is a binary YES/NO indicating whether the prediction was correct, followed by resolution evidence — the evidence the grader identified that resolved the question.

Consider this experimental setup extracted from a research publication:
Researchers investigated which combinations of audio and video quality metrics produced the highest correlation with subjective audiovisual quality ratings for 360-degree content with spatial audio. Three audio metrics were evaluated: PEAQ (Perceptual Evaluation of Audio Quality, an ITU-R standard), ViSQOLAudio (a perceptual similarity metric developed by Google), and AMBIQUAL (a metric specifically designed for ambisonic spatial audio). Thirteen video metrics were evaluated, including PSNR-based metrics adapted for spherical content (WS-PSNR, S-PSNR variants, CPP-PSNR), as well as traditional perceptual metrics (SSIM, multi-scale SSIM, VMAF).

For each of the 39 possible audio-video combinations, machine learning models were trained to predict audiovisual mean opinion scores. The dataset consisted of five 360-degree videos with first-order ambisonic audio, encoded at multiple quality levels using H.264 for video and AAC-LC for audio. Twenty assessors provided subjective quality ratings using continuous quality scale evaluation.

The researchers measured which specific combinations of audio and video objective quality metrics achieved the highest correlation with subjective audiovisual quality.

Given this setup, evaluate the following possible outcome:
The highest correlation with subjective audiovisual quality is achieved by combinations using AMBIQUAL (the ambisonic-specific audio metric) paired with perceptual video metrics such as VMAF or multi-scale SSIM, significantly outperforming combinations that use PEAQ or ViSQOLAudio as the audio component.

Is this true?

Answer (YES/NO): YES